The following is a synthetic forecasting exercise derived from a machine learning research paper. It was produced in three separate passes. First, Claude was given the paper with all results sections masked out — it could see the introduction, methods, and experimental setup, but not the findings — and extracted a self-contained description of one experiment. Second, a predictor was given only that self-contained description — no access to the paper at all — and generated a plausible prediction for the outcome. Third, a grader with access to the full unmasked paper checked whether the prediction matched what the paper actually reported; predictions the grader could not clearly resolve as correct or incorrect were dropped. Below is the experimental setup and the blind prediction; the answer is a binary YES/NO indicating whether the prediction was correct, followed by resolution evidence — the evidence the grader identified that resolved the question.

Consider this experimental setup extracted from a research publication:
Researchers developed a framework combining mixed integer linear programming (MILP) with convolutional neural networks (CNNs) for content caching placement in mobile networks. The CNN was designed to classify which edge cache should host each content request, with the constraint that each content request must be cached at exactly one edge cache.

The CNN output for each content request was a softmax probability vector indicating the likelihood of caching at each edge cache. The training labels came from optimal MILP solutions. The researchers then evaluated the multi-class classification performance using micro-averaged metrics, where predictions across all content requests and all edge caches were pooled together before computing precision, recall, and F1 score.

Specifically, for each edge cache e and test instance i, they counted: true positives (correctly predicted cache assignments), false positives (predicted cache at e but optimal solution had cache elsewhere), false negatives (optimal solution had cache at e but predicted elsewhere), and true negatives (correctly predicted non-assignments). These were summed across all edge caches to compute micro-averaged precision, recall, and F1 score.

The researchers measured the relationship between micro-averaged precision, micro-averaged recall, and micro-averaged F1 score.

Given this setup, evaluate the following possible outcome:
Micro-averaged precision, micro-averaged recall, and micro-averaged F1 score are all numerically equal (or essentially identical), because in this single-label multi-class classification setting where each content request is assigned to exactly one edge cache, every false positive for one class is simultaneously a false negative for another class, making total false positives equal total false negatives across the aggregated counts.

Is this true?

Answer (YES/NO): YES